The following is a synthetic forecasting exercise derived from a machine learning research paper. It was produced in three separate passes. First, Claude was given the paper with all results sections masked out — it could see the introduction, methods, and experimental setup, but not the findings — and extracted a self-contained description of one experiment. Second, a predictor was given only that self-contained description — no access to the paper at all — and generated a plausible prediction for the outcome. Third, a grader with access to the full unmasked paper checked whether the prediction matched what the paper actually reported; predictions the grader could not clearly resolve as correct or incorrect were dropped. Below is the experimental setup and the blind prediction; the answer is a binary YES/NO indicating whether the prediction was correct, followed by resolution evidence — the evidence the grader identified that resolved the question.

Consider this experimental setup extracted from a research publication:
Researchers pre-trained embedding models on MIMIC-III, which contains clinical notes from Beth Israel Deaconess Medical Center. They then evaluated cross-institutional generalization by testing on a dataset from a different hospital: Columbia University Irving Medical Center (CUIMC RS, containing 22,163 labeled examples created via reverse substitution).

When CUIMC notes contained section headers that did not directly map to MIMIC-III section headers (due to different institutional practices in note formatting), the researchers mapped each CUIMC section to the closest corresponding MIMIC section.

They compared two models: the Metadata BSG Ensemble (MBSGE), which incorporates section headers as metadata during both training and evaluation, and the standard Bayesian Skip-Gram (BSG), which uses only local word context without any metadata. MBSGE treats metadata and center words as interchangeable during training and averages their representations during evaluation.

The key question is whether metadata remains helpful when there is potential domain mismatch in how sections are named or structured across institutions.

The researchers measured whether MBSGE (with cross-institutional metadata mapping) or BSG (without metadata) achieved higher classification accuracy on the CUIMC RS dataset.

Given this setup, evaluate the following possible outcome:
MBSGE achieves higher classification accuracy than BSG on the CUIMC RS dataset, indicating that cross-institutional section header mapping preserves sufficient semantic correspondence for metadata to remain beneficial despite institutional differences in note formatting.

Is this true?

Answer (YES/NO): YES